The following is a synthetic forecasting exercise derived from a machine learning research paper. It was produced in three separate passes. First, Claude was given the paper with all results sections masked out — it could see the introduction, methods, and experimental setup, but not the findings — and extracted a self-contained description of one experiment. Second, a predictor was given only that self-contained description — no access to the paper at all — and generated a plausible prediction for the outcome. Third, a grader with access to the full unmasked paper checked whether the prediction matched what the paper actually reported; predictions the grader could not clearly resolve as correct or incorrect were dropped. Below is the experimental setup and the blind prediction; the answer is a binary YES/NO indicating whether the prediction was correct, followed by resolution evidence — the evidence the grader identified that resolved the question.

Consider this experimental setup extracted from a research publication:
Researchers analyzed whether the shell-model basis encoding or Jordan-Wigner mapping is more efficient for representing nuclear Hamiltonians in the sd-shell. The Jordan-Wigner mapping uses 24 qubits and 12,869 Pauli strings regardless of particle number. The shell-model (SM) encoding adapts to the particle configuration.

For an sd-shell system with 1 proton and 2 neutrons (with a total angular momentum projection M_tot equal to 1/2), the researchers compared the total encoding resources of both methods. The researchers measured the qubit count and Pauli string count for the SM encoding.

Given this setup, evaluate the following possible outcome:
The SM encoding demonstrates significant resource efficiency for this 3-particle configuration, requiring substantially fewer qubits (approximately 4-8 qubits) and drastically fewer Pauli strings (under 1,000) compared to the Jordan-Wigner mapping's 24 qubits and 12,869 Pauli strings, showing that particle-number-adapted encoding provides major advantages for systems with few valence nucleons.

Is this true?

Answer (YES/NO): NO